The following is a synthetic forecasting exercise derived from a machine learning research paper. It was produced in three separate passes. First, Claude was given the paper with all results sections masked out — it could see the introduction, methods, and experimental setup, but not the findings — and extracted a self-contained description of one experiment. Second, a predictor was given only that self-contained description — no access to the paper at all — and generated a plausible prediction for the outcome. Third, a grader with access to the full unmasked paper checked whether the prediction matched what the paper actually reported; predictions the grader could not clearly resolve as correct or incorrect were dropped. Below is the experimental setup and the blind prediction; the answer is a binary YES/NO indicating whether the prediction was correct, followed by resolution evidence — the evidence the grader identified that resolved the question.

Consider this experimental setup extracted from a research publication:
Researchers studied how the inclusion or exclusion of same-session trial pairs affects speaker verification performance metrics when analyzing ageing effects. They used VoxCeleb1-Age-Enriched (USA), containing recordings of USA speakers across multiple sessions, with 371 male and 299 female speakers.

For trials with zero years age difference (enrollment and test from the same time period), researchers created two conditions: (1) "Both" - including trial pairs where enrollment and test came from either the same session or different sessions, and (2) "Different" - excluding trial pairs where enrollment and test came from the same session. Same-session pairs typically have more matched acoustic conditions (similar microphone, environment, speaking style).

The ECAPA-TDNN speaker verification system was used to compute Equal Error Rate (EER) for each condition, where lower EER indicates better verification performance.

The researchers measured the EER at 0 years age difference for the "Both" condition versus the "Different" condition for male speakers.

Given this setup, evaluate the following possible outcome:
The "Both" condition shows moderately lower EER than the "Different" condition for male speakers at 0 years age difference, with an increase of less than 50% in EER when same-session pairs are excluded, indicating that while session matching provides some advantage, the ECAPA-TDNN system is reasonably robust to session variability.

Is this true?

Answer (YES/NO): YES